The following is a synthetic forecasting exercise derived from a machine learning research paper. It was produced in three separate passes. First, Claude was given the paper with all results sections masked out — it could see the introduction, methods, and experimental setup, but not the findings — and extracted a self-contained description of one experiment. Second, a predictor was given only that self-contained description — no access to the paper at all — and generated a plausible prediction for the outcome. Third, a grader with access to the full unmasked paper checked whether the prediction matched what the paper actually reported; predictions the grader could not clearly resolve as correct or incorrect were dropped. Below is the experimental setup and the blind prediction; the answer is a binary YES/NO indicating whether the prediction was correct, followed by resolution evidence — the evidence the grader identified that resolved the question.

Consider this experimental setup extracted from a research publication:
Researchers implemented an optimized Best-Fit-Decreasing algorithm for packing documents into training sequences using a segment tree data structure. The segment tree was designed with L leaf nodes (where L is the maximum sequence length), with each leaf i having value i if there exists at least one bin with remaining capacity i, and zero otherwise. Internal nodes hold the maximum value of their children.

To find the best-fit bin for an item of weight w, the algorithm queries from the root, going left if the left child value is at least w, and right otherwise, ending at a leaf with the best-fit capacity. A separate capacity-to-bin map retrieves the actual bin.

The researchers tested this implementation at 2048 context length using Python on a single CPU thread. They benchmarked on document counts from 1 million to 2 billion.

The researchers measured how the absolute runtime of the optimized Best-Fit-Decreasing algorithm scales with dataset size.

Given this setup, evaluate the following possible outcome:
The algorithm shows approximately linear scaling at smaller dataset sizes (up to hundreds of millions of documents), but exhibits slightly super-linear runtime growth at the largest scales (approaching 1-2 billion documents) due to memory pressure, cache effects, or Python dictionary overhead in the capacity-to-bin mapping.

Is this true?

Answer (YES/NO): NO